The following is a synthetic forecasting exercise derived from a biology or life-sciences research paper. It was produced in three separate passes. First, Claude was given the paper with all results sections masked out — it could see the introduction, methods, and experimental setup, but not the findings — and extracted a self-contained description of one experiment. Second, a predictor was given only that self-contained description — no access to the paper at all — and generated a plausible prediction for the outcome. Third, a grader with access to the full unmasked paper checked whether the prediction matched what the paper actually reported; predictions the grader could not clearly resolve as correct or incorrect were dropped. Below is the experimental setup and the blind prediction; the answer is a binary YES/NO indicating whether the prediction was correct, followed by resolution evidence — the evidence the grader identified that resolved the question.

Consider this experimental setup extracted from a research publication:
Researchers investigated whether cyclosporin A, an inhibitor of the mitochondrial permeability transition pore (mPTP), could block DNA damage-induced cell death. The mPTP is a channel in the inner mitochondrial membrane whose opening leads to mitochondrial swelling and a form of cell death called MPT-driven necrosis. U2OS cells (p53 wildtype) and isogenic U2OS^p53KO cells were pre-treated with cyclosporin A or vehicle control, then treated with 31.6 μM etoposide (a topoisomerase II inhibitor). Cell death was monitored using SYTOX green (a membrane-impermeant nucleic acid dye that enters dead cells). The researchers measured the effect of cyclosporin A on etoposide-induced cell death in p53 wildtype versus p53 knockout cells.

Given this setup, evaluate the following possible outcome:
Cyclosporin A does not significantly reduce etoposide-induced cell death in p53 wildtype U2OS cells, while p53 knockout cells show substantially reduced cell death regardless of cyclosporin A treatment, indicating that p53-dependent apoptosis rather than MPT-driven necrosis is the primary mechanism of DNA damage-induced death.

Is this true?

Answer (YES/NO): NO